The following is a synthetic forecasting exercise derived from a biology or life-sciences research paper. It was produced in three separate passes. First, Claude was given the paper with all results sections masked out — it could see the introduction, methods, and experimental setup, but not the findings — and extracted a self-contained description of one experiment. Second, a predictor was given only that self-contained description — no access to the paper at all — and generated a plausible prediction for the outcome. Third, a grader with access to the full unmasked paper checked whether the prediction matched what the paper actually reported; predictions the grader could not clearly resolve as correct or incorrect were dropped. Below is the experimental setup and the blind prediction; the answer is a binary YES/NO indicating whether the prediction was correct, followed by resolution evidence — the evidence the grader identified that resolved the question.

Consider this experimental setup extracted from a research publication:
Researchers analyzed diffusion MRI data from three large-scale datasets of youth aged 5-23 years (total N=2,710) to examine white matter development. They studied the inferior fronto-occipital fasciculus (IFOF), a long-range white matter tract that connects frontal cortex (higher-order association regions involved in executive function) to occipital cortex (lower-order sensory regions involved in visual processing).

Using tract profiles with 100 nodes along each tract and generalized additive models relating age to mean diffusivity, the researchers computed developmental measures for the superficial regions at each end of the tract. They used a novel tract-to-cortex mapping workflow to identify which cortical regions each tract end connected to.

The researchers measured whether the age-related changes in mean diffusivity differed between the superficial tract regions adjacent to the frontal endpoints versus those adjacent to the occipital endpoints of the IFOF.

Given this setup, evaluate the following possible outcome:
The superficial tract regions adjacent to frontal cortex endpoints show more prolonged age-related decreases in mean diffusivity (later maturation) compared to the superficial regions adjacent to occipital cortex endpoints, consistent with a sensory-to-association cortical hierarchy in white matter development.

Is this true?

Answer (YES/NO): YES